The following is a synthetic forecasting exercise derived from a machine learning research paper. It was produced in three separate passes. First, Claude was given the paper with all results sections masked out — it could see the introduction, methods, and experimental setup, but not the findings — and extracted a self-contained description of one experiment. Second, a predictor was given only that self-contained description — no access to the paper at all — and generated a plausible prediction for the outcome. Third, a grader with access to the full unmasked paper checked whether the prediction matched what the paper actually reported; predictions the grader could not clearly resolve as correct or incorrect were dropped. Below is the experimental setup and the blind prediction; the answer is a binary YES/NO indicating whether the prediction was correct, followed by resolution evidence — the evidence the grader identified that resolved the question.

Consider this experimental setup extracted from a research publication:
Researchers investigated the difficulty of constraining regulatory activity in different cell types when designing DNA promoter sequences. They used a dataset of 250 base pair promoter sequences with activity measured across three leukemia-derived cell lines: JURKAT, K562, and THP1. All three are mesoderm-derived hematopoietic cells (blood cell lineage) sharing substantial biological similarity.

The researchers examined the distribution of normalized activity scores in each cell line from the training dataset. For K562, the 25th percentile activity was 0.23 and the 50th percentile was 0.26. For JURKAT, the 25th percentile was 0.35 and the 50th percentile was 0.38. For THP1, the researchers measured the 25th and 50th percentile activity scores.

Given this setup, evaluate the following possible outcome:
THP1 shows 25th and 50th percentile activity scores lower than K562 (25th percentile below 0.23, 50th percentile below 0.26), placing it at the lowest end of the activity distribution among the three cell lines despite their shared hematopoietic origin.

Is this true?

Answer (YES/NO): NO